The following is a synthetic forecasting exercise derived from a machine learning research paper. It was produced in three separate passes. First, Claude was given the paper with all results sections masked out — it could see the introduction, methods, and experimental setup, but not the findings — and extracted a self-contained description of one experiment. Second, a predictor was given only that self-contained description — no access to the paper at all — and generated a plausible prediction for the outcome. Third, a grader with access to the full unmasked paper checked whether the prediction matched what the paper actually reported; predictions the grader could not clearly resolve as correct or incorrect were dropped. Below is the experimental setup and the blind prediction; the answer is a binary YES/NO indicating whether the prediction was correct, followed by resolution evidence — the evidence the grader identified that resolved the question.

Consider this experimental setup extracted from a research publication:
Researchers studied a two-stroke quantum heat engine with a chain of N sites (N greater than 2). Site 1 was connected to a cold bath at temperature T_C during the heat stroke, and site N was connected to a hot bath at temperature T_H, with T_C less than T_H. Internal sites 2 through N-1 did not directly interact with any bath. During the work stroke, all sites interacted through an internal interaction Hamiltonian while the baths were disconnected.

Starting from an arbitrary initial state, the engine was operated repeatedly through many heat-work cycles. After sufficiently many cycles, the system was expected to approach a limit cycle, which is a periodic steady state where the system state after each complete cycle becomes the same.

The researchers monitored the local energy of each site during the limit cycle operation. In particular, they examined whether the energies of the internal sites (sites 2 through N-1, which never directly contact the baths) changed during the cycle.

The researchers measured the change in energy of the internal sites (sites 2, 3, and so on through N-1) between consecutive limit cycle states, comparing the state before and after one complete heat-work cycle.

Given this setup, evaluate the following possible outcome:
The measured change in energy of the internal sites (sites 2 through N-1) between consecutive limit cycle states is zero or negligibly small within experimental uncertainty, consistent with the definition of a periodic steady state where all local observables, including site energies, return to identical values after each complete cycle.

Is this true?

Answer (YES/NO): YES